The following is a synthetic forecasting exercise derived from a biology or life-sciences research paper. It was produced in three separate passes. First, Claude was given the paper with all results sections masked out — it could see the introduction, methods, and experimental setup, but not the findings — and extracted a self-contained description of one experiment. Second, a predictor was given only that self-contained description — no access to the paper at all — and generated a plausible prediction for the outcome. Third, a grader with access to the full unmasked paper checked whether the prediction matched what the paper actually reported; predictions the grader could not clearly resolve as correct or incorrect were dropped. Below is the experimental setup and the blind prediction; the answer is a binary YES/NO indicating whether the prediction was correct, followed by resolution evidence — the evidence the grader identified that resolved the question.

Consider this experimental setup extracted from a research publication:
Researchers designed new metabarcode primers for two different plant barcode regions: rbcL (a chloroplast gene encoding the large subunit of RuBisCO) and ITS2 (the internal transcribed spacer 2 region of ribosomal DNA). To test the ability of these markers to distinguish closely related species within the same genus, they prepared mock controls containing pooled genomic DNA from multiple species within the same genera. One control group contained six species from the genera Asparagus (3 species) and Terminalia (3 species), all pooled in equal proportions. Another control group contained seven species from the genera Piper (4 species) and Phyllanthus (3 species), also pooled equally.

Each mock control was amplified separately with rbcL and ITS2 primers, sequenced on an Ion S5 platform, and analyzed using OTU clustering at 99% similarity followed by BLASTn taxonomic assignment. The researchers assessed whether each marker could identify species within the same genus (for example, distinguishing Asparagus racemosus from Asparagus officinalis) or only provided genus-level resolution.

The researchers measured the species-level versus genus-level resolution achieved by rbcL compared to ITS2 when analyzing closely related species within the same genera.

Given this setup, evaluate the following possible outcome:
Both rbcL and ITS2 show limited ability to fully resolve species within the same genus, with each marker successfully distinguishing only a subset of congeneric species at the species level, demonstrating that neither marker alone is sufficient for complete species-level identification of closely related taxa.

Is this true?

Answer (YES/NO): YES